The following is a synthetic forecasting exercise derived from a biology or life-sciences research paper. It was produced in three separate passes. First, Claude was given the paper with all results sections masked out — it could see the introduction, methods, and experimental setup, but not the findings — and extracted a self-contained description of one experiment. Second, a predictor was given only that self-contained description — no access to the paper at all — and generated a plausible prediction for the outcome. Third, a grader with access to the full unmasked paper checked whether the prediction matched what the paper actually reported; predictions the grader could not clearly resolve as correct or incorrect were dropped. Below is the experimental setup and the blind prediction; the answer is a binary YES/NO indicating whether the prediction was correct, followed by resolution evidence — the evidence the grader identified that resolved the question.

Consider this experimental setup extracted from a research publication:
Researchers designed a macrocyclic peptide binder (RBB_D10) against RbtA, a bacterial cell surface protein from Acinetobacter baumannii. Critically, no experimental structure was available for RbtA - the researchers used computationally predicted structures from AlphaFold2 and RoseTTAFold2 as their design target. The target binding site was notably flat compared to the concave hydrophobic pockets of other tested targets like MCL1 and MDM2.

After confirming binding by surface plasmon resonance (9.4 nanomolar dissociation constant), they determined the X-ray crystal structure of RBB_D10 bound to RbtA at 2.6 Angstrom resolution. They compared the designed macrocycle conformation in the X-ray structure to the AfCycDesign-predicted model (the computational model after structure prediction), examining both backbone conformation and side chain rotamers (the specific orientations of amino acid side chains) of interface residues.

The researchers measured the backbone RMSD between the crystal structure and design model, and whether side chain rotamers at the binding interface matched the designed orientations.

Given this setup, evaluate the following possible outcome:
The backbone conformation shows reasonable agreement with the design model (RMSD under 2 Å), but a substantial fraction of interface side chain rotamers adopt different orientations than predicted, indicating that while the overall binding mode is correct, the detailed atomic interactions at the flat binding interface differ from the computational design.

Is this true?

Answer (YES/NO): NO